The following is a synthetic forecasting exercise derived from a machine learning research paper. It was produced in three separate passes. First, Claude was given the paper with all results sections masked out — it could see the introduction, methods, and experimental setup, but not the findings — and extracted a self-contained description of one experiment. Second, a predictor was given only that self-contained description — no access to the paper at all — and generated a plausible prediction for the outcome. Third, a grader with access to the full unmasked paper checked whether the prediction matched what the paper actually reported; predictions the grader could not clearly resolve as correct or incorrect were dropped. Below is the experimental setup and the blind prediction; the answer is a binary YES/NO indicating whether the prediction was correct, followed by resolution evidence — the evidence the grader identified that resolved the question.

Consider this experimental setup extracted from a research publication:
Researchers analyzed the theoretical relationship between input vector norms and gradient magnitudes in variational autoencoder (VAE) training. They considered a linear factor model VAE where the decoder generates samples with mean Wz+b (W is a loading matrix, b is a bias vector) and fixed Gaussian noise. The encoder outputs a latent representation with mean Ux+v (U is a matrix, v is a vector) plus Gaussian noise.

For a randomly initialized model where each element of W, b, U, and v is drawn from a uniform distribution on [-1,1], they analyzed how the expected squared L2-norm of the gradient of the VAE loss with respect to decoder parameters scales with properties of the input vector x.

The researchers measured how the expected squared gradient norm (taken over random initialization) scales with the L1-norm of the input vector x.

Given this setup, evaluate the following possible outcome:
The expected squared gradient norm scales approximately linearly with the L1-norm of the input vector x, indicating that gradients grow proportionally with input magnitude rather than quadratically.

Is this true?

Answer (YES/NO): NO